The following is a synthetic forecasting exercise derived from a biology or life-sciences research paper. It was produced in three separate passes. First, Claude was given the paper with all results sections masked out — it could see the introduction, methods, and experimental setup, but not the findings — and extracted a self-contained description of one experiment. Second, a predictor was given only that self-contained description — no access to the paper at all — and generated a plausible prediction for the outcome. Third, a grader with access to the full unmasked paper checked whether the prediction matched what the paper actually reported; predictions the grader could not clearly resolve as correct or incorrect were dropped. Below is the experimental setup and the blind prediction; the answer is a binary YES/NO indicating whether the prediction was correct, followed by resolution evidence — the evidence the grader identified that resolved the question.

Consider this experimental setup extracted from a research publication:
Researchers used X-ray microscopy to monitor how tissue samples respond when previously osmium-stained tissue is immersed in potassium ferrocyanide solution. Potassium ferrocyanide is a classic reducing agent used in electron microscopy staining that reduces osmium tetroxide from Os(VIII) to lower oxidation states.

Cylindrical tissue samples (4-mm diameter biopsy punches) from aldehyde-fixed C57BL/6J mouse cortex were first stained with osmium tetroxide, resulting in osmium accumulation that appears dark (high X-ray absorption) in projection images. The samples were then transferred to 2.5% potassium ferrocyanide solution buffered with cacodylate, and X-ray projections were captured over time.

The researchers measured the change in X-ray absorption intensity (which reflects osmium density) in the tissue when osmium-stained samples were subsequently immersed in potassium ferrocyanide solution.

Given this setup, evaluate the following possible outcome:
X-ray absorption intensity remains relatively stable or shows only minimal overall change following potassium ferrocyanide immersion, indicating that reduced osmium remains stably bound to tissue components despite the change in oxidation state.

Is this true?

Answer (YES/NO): NO